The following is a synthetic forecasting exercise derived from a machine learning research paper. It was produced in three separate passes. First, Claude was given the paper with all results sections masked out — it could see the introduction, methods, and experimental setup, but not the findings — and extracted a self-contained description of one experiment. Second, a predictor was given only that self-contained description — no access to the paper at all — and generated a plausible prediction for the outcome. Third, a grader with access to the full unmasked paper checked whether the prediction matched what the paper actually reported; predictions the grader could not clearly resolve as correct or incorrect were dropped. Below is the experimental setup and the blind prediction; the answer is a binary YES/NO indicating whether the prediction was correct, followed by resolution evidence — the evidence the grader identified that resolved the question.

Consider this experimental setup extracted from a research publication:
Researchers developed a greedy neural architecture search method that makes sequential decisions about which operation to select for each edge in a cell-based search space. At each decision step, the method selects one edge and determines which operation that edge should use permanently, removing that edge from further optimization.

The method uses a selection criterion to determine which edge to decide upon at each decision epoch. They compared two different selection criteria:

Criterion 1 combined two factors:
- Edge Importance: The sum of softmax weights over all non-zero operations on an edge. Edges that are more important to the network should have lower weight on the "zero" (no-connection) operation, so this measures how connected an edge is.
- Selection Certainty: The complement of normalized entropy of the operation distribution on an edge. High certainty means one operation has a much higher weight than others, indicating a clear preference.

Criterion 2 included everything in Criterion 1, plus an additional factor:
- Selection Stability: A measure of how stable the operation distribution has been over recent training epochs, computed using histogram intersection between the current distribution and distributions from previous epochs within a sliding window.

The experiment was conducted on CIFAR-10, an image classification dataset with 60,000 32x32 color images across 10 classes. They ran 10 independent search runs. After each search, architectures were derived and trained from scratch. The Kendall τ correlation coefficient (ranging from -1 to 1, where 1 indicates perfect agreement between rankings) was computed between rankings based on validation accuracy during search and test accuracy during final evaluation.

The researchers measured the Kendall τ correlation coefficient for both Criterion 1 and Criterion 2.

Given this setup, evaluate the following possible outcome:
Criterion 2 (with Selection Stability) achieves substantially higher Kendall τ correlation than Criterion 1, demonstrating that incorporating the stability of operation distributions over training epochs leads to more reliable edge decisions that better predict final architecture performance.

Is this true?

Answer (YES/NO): NO